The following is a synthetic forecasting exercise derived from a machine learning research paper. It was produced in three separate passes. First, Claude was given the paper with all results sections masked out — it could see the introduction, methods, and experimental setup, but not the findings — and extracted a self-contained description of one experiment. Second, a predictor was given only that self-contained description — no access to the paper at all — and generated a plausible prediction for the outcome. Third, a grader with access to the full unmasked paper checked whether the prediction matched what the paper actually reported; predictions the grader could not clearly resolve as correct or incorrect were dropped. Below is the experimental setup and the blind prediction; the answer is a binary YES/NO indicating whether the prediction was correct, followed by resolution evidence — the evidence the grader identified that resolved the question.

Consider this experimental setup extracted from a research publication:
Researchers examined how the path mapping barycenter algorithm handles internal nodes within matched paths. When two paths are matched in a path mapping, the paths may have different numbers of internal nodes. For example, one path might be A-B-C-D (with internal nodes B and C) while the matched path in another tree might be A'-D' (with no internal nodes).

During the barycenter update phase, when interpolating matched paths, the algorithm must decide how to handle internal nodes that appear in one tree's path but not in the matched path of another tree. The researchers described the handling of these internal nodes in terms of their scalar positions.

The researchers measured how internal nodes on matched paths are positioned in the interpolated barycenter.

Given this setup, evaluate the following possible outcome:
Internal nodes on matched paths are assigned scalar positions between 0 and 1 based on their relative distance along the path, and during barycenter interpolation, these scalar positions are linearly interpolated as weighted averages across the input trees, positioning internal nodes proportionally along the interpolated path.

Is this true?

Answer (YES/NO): NO